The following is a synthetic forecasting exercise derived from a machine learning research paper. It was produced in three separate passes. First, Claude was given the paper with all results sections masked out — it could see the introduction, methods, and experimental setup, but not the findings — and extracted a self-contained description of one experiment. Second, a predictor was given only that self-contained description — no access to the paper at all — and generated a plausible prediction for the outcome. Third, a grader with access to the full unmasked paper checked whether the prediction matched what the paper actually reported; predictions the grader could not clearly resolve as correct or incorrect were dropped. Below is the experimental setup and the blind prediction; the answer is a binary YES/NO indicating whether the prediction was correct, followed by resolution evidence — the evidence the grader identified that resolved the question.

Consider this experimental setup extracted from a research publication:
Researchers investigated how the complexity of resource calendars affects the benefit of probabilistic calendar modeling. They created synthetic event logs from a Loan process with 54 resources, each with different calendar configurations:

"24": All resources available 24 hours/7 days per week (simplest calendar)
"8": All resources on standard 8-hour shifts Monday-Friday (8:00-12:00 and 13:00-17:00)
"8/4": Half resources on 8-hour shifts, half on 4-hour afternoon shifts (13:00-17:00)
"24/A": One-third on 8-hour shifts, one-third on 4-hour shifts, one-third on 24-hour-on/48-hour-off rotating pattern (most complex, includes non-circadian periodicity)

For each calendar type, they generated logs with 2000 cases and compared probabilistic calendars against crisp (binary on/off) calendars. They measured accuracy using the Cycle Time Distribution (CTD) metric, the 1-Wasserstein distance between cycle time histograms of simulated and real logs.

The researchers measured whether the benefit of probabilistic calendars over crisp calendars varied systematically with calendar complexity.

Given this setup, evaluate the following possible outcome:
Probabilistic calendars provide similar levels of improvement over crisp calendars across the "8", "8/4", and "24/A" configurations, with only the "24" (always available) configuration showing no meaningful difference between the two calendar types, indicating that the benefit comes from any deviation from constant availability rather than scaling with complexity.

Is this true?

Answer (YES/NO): NO